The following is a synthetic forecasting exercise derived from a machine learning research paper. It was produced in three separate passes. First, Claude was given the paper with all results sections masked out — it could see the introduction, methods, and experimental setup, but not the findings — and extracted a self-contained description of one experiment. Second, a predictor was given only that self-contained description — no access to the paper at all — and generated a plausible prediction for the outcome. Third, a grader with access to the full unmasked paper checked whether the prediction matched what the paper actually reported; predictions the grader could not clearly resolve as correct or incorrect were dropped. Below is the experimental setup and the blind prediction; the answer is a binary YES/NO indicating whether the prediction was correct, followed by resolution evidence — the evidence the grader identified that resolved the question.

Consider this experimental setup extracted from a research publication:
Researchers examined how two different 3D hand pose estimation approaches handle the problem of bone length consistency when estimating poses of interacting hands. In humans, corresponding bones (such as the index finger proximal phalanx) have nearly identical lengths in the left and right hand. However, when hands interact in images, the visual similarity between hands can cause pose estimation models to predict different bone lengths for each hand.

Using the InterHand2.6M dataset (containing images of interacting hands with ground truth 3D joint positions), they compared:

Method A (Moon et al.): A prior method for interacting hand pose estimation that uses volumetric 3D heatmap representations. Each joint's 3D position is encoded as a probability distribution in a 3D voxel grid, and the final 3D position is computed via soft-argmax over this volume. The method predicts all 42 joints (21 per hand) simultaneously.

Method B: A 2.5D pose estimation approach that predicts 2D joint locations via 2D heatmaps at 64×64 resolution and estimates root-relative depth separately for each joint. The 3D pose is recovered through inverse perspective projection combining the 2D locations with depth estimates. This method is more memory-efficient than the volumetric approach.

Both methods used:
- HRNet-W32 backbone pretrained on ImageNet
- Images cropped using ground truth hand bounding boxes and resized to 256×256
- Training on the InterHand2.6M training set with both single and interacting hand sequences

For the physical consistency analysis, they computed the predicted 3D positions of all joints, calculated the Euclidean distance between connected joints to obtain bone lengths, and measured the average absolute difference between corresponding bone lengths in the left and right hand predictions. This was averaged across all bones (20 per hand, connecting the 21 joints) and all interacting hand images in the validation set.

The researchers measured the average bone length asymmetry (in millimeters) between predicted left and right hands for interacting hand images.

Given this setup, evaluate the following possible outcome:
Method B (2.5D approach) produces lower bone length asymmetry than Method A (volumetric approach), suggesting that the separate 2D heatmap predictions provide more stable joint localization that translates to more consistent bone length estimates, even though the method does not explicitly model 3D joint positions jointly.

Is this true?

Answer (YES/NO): YES